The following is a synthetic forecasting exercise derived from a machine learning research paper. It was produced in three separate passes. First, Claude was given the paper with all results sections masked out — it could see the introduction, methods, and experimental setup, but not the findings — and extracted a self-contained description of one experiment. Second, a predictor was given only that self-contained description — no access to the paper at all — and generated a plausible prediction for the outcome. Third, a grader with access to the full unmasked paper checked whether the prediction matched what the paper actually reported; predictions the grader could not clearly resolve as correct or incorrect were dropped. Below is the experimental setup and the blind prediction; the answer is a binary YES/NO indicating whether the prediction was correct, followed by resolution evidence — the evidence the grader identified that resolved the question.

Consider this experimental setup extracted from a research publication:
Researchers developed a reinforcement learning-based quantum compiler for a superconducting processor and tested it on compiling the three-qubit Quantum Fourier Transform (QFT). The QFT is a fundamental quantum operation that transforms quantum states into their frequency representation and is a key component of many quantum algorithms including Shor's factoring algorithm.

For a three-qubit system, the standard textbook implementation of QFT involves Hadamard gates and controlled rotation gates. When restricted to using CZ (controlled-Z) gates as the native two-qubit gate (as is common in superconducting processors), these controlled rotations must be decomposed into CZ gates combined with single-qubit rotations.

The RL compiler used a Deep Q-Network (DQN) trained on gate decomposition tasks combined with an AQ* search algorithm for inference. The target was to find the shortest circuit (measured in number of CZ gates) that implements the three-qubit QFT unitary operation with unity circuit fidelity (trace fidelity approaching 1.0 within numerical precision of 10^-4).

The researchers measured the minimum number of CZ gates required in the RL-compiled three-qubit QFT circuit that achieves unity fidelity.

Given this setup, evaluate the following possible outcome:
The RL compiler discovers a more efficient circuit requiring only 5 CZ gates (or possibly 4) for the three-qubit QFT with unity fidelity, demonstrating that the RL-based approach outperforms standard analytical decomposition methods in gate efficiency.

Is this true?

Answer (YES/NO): NO